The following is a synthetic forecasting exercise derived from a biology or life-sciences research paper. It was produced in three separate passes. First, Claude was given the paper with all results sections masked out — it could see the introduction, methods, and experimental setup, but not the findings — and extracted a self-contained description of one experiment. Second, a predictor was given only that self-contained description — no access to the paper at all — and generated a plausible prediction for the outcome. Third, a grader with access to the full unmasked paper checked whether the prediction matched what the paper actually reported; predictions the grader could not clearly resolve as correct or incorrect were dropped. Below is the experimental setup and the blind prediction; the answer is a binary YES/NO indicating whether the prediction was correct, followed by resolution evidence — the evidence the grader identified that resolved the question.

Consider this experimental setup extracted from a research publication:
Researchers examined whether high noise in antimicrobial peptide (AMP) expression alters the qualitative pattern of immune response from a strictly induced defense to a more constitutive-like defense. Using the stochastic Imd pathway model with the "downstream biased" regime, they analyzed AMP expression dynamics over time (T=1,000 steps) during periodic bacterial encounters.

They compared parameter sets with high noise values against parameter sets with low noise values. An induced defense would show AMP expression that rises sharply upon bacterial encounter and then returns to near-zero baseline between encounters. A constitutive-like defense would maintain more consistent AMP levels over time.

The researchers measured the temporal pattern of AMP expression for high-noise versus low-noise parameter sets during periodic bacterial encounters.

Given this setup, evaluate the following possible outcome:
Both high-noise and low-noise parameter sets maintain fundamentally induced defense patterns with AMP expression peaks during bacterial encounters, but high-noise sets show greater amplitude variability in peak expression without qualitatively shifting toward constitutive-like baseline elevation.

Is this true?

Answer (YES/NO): NO